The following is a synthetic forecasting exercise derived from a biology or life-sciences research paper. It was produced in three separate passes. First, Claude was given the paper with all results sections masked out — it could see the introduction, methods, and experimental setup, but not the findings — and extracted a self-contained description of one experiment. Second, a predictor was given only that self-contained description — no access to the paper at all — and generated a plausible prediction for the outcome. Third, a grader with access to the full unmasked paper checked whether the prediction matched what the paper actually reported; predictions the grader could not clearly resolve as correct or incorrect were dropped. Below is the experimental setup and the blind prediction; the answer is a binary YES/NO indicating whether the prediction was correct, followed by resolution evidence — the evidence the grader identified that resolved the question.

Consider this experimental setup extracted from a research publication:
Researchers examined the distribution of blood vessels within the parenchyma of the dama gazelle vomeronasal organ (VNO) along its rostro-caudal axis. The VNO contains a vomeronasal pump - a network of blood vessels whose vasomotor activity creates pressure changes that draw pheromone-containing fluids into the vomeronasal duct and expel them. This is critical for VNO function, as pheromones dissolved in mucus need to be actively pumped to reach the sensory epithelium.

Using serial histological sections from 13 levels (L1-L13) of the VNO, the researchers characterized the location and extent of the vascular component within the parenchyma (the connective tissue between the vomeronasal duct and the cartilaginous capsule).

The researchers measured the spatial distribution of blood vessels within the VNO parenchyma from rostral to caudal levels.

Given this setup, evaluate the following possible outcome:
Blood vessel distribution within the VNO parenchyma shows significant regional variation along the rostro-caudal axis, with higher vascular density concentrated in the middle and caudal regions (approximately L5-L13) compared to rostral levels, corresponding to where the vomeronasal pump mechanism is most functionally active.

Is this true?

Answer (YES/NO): YES